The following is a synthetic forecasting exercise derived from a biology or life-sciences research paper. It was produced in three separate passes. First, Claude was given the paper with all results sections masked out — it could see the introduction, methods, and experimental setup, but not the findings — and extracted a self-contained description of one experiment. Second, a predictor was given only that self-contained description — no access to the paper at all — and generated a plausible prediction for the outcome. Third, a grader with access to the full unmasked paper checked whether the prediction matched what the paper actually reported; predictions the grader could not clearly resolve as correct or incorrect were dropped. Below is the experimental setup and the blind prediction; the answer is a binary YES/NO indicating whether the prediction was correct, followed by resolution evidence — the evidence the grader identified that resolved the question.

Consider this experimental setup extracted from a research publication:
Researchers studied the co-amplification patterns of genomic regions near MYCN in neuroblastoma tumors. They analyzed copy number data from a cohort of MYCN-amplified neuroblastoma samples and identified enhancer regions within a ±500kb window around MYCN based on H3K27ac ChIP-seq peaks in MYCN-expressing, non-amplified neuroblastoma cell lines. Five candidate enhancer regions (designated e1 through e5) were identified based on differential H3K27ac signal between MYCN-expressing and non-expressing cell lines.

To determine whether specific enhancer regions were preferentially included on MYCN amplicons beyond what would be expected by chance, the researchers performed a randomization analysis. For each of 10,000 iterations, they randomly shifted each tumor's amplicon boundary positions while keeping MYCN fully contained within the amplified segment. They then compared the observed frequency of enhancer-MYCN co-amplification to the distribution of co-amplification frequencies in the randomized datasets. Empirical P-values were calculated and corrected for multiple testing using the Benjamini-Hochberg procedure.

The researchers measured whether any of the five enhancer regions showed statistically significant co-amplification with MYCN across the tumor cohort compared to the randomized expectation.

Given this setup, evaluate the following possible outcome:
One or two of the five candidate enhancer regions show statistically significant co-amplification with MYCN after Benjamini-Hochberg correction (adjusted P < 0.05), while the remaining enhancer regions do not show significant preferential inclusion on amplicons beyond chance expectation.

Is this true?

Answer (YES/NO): YES